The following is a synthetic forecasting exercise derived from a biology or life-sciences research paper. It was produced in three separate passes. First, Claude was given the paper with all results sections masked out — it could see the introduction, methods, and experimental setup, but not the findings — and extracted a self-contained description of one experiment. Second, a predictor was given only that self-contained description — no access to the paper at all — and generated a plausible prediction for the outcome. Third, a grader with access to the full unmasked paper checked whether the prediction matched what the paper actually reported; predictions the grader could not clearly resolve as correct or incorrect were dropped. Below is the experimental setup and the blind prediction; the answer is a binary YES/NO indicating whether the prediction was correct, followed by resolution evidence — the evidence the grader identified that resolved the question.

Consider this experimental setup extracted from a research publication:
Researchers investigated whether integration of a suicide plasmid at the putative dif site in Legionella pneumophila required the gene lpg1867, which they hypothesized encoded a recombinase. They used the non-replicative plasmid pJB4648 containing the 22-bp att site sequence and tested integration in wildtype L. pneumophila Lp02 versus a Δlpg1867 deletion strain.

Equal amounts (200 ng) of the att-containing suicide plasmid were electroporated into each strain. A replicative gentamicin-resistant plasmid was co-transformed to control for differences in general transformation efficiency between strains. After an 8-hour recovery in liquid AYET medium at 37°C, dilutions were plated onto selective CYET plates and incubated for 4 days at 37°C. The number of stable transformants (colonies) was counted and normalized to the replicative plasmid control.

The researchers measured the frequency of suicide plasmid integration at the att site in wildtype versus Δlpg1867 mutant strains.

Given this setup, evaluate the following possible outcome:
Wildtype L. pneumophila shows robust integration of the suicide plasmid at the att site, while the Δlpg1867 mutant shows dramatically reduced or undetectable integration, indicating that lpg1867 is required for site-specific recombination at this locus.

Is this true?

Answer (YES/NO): YES